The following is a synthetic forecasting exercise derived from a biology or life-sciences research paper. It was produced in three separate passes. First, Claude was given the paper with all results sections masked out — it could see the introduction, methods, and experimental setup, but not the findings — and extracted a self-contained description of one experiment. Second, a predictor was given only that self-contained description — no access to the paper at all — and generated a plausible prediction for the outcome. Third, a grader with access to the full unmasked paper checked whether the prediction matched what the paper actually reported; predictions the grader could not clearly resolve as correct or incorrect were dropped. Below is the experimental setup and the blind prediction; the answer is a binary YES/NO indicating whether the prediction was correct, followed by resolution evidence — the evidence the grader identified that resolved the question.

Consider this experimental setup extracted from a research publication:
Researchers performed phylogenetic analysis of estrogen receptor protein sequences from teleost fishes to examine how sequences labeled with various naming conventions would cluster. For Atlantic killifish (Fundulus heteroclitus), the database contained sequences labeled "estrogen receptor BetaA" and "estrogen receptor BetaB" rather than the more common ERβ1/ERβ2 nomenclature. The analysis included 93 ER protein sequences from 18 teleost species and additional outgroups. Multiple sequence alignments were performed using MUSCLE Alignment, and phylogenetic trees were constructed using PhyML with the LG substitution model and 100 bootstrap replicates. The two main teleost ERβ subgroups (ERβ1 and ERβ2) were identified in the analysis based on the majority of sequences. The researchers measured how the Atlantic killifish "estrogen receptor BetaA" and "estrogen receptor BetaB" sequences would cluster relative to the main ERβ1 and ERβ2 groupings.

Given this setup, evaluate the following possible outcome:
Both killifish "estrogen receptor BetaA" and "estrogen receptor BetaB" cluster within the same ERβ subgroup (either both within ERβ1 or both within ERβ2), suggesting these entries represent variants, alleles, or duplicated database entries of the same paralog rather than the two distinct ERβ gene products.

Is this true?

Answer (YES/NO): NO